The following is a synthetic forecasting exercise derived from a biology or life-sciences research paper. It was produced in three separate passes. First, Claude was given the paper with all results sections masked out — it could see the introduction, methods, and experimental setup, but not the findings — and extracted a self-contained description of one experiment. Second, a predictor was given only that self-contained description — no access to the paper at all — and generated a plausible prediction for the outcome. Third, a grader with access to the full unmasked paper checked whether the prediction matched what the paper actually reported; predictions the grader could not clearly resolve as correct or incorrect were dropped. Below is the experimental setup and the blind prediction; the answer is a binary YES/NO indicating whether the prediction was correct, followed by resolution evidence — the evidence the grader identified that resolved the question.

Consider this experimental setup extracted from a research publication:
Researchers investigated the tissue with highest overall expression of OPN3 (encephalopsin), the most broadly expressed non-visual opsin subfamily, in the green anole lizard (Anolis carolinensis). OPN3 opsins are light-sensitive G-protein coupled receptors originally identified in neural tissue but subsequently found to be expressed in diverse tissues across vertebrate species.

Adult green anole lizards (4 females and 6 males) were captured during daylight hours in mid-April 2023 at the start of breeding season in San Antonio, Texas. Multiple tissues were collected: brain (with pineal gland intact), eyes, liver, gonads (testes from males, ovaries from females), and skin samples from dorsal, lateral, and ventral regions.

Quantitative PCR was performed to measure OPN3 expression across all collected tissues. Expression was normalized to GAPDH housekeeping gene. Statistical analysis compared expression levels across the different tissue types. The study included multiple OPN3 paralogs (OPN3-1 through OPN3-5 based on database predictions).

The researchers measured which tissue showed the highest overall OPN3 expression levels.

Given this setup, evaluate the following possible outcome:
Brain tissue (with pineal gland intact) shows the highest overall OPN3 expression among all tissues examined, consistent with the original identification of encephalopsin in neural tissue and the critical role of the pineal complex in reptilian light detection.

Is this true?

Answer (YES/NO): NO